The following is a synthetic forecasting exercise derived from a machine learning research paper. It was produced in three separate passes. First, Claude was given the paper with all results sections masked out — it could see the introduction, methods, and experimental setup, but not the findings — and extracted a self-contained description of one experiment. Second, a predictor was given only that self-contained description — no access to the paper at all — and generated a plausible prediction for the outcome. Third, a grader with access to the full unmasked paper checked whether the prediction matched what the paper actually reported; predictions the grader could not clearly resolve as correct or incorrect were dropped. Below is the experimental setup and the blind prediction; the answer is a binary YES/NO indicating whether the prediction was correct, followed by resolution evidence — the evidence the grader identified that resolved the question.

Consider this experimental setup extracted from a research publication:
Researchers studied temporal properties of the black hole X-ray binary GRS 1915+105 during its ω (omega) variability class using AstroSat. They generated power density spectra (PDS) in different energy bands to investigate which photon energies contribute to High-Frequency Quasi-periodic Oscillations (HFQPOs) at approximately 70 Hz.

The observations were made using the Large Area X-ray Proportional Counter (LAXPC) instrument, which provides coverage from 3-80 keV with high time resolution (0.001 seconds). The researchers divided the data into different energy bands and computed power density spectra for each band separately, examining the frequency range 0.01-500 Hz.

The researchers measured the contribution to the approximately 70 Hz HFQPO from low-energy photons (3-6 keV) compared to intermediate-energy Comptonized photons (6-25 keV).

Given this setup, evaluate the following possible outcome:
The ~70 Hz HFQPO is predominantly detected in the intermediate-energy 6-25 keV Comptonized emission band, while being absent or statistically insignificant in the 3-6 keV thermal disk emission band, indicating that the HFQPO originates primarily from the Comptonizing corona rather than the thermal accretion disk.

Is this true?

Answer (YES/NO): YES